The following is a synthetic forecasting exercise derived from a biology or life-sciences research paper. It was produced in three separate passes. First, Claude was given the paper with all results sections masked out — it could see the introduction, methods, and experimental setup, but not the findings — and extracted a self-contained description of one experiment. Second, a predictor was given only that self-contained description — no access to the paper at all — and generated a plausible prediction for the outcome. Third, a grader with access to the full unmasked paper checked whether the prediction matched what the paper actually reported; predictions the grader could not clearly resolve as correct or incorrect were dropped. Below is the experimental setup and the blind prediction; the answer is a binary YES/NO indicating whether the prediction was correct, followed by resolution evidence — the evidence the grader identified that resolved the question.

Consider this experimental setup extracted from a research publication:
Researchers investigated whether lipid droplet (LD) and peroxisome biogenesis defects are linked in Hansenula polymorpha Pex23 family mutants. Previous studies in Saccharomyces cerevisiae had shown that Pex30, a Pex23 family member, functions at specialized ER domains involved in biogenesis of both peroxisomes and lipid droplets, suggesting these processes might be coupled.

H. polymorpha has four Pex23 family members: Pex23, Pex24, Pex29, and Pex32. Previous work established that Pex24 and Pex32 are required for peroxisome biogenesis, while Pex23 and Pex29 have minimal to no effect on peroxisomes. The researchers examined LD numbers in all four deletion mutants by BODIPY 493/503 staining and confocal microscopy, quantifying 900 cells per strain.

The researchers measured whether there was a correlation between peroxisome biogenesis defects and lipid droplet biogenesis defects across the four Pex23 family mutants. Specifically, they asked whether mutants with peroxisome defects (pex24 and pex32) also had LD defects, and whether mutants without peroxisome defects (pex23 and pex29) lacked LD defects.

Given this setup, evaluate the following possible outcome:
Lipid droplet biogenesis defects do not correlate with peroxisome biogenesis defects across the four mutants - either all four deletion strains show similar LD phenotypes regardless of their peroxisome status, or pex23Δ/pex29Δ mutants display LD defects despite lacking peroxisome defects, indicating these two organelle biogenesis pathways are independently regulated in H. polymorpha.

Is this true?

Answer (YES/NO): YES